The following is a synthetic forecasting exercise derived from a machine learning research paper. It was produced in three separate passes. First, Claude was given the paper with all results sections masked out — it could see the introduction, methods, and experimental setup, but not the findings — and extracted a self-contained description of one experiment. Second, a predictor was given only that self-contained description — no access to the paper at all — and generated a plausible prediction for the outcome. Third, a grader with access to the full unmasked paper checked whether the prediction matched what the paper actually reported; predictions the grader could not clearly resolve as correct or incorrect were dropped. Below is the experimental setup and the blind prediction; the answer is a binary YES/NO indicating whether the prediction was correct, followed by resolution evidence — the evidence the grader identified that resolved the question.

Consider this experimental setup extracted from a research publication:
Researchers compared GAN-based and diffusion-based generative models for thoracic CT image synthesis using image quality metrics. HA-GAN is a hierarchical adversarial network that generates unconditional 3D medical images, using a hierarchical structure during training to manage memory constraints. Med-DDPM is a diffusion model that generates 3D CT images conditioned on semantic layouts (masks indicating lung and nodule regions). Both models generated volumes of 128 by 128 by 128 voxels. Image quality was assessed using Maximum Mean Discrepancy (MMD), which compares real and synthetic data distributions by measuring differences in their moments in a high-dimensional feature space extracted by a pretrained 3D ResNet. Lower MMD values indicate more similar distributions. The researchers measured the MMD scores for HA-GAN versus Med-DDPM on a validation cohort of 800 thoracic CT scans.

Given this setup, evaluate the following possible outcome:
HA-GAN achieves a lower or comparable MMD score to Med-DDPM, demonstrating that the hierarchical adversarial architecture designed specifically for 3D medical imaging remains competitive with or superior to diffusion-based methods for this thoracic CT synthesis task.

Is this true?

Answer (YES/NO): YES